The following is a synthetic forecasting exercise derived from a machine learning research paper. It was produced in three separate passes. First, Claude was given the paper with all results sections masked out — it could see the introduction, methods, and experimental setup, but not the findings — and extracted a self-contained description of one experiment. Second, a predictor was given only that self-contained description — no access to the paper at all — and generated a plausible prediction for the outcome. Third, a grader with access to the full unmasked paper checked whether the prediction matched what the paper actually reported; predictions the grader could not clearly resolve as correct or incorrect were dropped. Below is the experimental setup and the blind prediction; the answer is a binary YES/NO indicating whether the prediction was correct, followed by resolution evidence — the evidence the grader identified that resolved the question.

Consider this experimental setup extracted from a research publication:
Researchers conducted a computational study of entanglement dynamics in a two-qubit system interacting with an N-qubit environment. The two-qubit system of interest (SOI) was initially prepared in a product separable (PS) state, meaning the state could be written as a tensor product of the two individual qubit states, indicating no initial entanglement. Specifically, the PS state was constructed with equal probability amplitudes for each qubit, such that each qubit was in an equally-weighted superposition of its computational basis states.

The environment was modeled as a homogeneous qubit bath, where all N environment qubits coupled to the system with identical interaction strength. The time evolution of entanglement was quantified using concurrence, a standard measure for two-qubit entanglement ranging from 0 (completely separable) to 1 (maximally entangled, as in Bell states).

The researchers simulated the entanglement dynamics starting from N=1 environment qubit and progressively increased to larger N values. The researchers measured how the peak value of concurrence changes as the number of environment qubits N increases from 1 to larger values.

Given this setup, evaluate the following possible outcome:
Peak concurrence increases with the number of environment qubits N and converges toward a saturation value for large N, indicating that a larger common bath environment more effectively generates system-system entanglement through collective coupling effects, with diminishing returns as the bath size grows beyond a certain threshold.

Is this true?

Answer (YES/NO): NO